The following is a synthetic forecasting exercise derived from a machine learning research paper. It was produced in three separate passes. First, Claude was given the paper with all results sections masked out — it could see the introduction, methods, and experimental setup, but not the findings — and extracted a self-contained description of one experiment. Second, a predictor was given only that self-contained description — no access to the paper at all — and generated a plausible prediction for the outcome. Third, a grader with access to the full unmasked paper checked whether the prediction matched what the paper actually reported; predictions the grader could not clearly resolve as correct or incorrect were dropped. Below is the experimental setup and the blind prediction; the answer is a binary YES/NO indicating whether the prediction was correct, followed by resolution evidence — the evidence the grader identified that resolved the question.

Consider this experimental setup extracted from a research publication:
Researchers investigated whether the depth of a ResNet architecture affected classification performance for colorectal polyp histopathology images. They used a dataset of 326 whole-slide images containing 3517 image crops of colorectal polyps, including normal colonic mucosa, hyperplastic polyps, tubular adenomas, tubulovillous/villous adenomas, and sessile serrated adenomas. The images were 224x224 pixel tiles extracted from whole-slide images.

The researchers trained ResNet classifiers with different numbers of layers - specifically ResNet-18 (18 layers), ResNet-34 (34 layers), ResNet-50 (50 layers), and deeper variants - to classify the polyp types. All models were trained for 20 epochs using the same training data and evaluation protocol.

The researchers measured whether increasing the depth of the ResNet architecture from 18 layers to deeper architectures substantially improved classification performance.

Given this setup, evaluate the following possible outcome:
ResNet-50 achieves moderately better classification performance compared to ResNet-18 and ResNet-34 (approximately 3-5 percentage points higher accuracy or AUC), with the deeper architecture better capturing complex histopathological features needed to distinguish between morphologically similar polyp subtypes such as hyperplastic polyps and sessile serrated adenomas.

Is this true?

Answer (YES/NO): NO